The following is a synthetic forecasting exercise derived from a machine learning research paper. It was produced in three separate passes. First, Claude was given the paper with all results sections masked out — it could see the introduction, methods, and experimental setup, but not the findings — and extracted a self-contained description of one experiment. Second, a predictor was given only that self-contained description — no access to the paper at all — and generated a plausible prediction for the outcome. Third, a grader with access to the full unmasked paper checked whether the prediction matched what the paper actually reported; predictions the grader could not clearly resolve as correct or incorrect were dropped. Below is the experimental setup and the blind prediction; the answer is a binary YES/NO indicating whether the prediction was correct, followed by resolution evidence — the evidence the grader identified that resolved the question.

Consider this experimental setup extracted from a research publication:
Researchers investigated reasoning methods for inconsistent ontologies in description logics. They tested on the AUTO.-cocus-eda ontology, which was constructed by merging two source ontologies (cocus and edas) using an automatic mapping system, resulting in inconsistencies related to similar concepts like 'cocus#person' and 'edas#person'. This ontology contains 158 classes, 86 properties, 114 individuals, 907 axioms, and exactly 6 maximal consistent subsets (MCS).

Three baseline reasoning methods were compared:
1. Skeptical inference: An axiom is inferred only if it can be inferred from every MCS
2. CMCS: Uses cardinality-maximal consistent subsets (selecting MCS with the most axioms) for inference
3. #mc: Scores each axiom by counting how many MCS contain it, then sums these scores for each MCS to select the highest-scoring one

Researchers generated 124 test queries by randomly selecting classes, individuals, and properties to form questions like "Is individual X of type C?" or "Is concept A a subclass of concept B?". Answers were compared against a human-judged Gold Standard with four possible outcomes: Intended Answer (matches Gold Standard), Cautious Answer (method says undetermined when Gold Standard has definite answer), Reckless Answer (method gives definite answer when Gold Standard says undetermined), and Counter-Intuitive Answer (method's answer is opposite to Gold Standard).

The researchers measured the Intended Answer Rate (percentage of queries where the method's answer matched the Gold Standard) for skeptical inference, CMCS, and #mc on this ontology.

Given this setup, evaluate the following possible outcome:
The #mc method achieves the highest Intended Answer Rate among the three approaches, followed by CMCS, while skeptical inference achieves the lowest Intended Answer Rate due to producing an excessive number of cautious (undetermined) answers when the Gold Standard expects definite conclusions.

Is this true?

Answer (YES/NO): NO